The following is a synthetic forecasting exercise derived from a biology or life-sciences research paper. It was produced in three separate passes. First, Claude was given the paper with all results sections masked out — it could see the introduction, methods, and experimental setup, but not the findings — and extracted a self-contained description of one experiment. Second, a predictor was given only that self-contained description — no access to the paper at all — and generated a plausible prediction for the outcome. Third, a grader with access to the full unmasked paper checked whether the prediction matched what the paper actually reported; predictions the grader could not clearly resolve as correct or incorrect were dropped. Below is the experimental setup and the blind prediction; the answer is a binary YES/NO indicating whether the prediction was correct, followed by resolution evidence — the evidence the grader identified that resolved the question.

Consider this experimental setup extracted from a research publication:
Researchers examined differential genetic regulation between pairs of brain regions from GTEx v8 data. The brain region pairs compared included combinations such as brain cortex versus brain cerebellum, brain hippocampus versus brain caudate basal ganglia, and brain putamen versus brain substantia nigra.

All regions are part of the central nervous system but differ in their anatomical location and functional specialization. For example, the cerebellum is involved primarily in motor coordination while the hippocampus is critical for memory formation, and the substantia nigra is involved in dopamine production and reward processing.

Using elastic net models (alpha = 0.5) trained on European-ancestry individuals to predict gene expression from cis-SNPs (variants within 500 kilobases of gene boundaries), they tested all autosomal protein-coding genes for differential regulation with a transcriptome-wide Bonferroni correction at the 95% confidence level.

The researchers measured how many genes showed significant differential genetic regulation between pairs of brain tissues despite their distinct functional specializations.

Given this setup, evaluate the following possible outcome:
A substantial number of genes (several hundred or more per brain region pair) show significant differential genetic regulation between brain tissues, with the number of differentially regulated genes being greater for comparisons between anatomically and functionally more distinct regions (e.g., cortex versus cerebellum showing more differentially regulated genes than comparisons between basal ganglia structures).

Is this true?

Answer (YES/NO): NO